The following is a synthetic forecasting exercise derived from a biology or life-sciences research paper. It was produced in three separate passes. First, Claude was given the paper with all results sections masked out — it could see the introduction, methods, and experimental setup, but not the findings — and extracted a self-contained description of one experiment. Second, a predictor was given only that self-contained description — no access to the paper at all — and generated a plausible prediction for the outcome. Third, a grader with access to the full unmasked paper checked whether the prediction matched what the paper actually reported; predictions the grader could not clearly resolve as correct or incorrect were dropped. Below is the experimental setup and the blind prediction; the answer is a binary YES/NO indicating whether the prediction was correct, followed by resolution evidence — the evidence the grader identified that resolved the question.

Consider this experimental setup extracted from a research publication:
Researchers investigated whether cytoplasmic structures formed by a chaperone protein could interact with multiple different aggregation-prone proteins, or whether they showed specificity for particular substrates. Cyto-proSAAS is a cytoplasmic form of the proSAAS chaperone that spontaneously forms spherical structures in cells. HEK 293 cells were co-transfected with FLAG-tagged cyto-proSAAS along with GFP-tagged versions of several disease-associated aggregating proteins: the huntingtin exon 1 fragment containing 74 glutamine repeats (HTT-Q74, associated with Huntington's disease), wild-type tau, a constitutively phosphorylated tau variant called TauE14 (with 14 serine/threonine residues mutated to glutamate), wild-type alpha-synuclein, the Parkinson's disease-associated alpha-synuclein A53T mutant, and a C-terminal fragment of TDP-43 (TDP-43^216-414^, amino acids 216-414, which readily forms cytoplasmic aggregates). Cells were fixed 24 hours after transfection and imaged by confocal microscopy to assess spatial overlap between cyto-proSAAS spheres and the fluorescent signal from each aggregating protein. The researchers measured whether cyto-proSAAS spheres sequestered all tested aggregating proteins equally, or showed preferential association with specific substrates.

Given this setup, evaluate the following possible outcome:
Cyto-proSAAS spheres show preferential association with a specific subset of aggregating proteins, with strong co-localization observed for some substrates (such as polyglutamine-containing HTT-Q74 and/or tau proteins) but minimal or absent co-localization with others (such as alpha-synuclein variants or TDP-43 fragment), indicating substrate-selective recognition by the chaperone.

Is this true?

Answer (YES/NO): NO